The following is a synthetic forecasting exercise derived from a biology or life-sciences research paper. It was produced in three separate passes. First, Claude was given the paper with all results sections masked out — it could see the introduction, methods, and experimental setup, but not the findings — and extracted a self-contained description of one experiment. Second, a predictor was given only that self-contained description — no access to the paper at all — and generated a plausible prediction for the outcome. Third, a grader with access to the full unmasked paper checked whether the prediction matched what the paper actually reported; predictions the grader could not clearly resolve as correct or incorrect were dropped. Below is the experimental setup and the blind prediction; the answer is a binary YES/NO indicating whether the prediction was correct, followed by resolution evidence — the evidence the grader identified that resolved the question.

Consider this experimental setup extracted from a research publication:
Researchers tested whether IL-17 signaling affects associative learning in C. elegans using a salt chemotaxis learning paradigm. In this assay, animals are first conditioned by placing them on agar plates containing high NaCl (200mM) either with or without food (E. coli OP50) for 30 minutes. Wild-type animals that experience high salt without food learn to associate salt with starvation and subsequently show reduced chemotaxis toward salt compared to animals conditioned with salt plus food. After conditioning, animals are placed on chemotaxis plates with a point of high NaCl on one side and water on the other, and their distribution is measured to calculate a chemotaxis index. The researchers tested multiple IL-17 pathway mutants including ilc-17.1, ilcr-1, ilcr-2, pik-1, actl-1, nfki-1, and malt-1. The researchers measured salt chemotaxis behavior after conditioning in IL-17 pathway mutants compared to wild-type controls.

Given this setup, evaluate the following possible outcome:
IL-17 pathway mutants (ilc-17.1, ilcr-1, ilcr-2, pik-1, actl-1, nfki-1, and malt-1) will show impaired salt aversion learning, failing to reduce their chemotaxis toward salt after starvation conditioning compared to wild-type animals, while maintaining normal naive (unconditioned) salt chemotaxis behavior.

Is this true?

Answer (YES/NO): YES